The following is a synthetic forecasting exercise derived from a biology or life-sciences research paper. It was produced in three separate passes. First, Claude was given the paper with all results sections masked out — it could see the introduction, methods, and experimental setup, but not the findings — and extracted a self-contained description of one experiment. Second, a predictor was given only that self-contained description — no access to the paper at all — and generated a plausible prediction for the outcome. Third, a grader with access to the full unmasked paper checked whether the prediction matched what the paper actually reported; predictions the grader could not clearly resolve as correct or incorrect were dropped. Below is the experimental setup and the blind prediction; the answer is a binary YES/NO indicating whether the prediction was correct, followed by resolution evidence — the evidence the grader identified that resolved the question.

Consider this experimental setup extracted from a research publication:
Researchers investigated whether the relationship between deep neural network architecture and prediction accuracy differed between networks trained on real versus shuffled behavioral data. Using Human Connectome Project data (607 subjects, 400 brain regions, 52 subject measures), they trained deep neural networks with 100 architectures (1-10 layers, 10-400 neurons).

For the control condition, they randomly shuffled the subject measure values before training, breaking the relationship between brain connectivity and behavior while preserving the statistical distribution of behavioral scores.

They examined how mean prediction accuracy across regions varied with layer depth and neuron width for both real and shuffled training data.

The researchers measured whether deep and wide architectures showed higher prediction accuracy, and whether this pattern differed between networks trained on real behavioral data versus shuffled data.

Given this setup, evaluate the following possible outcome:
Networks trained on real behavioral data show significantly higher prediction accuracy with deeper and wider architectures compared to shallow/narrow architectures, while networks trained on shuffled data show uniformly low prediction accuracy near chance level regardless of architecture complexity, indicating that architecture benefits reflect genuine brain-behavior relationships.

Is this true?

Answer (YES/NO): YES